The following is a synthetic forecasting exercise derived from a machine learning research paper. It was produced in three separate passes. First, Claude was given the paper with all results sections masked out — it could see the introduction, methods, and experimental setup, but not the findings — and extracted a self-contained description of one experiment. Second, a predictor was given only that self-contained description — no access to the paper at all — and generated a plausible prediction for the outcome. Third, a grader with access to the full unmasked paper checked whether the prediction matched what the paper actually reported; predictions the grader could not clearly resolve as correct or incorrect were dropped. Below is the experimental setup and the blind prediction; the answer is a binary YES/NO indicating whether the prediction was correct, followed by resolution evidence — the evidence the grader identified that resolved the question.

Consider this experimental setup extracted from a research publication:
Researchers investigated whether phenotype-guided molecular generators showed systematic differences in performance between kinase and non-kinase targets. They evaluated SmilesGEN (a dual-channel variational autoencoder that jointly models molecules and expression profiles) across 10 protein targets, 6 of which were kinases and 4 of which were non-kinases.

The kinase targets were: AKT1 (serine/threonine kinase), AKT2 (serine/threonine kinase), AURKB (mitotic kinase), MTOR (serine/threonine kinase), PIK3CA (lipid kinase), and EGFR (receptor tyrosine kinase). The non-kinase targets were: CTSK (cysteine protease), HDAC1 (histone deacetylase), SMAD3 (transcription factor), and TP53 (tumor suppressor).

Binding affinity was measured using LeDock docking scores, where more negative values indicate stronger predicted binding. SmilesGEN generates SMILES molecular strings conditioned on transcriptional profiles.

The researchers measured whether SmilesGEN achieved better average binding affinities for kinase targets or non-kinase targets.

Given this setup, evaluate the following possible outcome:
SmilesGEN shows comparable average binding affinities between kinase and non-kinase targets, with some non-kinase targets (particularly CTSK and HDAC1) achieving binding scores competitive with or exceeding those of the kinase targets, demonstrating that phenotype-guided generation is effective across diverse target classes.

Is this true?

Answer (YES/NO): NO